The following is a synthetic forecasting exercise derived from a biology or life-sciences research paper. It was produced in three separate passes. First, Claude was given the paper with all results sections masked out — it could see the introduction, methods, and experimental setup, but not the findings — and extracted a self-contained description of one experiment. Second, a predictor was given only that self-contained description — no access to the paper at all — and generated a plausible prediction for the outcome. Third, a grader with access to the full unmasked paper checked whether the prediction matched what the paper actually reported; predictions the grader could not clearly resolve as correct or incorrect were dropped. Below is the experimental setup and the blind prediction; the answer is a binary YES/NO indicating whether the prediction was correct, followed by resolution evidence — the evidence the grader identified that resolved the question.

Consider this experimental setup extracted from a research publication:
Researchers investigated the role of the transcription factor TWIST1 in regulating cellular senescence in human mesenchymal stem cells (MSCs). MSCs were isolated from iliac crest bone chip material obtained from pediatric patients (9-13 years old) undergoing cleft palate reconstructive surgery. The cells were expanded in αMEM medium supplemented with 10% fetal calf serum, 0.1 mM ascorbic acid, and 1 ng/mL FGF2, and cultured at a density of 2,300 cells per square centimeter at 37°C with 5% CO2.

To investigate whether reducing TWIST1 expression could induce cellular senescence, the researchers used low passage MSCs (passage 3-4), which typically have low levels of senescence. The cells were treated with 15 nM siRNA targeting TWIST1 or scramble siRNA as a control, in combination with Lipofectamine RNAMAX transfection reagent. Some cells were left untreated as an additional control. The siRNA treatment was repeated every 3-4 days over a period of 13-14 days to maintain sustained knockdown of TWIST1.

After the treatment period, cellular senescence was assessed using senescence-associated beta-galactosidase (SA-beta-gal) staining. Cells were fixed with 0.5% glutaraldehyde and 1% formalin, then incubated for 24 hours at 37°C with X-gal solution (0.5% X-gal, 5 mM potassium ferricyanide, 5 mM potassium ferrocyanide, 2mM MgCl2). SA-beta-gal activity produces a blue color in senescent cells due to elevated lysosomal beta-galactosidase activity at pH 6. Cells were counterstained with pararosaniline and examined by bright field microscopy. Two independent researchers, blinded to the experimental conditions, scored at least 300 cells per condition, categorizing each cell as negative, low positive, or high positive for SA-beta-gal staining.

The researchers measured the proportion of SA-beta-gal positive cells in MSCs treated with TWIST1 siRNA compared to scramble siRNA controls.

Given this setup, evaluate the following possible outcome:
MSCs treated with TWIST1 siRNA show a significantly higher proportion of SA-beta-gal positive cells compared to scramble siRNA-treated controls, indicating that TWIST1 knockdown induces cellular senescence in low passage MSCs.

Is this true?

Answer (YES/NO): YES